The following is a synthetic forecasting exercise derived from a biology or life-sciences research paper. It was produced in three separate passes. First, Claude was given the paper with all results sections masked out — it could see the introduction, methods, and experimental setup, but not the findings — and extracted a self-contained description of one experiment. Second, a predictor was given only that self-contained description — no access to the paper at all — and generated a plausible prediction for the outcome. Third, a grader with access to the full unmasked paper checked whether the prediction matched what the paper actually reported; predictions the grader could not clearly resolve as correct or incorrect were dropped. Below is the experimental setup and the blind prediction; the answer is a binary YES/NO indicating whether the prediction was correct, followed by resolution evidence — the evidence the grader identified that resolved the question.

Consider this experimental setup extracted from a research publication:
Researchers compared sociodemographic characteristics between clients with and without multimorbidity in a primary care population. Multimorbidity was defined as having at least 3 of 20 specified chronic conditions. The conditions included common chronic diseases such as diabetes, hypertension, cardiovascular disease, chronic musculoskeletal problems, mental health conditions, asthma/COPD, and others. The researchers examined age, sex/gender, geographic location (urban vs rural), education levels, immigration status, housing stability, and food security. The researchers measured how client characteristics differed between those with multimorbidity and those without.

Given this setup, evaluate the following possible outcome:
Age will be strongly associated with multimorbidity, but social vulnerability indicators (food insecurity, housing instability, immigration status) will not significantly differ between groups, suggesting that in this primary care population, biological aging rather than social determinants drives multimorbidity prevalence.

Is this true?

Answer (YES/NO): NO